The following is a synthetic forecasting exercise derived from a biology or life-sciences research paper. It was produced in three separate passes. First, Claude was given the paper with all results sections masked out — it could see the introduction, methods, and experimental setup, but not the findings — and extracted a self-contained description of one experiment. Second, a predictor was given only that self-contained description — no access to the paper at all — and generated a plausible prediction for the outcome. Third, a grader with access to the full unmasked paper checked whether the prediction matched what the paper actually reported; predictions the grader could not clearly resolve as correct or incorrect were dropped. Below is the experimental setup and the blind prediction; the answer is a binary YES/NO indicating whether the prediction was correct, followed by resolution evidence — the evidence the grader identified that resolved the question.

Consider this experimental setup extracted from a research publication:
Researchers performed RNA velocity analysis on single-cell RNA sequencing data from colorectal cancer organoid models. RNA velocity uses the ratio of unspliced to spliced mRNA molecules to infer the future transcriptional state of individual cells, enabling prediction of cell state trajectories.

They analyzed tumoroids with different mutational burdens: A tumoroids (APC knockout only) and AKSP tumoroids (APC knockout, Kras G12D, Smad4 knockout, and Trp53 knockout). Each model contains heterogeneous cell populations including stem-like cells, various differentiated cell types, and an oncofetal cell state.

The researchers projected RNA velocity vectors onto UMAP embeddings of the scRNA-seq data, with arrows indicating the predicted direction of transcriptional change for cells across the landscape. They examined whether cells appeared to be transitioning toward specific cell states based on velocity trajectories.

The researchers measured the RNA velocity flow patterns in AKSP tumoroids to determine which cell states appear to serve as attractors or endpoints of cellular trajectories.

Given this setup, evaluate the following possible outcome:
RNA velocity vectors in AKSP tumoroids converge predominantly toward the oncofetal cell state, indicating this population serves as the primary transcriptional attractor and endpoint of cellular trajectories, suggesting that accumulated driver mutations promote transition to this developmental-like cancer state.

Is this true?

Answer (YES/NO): NO